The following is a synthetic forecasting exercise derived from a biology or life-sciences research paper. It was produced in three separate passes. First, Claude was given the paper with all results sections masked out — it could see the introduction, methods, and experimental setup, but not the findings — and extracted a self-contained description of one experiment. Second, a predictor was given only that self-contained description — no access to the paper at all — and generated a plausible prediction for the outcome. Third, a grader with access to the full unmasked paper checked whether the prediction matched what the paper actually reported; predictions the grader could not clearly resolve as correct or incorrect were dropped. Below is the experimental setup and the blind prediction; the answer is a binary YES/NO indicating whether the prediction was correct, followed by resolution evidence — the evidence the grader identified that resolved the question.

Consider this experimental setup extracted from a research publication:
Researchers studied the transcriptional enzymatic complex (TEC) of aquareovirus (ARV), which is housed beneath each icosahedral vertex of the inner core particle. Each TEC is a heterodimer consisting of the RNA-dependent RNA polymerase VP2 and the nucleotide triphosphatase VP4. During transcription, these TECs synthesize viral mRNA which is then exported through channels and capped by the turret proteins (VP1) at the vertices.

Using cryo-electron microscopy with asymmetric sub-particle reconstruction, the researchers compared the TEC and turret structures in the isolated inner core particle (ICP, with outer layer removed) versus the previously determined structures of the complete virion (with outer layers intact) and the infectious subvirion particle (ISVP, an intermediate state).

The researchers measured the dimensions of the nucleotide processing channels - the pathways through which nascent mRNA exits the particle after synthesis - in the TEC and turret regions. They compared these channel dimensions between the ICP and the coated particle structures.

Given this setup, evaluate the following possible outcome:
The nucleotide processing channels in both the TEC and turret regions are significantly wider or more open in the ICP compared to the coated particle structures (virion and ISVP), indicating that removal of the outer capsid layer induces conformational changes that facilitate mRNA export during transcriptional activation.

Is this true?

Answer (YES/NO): YES